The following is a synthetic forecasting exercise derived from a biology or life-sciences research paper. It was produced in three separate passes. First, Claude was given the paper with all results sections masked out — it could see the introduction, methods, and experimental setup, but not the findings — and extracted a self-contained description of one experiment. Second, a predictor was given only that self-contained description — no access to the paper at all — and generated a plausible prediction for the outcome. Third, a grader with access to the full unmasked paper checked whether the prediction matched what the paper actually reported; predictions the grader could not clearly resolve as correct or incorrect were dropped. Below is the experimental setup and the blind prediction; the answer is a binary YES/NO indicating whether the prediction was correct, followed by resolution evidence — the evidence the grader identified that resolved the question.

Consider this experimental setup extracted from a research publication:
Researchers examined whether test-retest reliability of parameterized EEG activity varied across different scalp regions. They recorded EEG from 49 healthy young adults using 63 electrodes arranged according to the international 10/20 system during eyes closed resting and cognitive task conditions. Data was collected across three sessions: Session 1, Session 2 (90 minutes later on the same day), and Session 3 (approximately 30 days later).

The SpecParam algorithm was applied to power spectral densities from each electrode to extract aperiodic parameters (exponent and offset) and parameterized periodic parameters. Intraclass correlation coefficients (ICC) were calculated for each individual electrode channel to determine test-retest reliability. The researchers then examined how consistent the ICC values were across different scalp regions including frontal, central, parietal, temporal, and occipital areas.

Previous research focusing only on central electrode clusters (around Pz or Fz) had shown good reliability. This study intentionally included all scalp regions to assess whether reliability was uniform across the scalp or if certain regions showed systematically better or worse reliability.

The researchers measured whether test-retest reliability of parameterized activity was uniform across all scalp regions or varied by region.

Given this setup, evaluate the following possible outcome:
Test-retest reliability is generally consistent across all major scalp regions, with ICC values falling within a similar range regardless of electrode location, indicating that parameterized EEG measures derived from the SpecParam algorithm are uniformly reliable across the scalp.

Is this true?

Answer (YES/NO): NO